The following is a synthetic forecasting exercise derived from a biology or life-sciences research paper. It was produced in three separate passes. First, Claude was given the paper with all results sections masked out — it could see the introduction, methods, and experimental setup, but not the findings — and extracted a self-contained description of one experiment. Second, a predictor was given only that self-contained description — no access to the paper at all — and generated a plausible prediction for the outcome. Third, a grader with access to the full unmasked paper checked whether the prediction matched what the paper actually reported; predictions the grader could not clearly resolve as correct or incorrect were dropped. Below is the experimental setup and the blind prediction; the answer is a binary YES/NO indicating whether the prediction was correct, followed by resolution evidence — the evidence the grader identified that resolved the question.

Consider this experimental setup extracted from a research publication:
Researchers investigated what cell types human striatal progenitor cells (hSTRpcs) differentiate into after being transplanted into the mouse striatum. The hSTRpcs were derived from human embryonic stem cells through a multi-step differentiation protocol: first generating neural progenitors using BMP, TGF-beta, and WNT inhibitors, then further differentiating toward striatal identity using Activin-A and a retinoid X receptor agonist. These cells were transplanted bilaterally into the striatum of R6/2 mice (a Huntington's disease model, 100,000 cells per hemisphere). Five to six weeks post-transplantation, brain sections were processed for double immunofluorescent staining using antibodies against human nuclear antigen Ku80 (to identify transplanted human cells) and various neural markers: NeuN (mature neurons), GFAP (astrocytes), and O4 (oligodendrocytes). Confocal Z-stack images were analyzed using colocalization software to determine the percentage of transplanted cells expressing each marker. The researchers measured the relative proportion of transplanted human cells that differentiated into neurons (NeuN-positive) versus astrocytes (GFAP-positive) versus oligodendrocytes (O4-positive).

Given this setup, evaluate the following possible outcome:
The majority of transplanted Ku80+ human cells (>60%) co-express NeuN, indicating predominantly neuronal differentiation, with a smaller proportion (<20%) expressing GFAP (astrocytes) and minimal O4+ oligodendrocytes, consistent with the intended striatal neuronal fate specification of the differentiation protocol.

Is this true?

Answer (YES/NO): NO